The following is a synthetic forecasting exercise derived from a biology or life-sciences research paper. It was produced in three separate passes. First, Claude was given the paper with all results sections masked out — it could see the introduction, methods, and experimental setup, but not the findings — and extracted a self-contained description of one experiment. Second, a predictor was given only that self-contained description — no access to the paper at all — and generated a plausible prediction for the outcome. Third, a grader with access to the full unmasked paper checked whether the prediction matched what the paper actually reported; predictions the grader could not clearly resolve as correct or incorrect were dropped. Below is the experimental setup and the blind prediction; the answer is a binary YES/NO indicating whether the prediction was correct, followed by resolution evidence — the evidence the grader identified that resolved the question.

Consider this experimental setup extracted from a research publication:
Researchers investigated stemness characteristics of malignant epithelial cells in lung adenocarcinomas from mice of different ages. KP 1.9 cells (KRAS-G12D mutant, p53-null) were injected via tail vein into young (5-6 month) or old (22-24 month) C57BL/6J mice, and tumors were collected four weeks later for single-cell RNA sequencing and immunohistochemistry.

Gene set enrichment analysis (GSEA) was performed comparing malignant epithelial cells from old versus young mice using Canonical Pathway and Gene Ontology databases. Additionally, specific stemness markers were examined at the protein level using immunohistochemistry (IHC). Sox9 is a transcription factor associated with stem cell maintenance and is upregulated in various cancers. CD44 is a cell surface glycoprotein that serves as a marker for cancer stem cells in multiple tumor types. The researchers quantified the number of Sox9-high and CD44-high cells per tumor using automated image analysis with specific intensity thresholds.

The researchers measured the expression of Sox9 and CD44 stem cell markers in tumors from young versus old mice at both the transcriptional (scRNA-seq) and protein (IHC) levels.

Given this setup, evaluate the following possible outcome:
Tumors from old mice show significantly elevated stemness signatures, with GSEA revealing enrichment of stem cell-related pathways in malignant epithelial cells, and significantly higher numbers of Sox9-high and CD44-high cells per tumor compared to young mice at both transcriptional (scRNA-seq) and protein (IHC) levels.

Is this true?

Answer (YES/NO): YES